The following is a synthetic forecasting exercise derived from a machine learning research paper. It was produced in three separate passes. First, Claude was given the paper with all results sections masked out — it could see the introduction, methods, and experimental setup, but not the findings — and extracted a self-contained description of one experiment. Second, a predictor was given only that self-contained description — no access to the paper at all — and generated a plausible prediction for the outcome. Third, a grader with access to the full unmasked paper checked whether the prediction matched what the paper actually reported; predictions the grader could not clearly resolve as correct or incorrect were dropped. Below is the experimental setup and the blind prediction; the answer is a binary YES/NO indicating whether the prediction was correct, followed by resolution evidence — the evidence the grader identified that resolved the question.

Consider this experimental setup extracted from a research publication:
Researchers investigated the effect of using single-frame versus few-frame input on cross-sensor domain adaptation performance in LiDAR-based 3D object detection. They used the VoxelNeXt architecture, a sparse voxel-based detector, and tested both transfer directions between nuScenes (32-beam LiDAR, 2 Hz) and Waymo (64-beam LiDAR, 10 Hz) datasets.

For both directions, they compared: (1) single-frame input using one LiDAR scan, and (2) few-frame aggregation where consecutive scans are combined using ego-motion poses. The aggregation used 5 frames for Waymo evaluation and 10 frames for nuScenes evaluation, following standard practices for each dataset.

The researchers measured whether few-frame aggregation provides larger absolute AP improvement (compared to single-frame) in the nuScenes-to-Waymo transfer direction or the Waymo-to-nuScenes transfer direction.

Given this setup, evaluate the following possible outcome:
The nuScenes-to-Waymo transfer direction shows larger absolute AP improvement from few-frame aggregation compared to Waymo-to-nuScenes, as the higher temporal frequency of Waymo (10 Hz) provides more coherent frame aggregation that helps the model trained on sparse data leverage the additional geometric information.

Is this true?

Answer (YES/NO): YES